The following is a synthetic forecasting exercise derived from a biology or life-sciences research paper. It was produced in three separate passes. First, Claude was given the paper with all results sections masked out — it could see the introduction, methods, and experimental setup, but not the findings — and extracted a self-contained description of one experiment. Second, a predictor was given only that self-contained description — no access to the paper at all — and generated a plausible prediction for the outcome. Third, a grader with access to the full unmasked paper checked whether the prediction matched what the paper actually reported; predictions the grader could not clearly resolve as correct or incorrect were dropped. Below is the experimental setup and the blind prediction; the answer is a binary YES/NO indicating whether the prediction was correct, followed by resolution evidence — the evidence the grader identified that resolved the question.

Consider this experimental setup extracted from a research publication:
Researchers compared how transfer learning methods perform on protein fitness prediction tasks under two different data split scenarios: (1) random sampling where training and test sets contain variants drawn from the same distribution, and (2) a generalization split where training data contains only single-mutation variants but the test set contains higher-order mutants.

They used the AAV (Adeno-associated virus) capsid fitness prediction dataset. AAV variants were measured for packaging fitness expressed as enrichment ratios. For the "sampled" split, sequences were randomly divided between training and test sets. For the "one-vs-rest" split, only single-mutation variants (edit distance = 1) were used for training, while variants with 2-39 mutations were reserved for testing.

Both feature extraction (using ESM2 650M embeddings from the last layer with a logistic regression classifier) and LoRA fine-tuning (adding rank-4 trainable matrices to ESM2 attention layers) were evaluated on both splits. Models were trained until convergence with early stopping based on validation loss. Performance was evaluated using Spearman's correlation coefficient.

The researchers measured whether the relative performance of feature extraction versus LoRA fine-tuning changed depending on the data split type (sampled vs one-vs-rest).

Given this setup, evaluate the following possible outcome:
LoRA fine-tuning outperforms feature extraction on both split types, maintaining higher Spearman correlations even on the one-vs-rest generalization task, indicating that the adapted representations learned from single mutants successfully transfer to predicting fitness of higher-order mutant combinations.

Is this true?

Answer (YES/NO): YES